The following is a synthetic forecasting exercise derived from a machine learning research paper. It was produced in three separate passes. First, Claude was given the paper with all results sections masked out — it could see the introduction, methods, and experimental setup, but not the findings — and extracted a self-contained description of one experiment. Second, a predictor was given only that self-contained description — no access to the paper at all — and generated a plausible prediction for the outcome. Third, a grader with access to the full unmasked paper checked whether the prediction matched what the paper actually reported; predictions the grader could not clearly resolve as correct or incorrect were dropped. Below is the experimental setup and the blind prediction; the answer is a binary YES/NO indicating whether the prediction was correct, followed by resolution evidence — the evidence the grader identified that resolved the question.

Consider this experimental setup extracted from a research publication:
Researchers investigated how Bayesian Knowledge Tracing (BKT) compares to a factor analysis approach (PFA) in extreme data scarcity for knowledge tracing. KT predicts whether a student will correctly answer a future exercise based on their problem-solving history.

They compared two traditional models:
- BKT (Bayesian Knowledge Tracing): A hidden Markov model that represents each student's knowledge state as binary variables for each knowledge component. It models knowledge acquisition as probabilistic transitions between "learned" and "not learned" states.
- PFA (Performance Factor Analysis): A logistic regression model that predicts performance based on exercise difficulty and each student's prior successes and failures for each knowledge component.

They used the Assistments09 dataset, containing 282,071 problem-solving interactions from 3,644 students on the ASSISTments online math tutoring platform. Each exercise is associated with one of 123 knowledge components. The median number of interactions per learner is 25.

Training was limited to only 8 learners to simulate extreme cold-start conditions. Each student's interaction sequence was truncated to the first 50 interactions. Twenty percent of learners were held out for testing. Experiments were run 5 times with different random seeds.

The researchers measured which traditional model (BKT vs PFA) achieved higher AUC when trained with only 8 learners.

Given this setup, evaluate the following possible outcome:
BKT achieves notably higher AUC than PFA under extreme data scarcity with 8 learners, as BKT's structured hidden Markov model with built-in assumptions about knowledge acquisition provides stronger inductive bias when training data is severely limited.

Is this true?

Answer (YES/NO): YES